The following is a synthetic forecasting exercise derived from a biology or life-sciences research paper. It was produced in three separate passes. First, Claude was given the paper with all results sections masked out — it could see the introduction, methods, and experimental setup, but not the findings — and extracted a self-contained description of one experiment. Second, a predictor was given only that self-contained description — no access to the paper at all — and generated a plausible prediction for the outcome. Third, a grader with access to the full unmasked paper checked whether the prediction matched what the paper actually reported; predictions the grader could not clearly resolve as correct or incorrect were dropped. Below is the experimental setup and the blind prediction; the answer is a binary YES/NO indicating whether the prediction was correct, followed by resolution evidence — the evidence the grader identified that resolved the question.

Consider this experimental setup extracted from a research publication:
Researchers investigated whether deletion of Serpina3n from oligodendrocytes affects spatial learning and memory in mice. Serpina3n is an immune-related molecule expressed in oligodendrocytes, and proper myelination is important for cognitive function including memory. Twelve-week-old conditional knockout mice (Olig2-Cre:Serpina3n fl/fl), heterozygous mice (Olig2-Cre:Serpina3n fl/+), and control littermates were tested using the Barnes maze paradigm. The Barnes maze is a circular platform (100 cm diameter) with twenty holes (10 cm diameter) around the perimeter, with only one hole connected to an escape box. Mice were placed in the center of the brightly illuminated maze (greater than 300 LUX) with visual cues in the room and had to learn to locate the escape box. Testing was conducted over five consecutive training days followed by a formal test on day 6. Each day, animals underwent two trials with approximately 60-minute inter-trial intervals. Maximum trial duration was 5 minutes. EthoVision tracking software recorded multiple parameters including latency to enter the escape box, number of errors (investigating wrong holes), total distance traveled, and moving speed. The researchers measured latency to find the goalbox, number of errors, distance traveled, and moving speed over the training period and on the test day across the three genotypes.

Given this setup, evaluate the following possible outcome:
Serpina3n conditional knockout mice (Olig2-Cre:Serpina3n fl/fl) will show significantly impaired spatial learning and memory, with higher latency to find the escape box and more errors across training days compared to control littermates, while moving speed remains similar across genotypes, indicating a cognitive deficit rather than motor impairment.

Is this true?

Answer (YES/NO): NO